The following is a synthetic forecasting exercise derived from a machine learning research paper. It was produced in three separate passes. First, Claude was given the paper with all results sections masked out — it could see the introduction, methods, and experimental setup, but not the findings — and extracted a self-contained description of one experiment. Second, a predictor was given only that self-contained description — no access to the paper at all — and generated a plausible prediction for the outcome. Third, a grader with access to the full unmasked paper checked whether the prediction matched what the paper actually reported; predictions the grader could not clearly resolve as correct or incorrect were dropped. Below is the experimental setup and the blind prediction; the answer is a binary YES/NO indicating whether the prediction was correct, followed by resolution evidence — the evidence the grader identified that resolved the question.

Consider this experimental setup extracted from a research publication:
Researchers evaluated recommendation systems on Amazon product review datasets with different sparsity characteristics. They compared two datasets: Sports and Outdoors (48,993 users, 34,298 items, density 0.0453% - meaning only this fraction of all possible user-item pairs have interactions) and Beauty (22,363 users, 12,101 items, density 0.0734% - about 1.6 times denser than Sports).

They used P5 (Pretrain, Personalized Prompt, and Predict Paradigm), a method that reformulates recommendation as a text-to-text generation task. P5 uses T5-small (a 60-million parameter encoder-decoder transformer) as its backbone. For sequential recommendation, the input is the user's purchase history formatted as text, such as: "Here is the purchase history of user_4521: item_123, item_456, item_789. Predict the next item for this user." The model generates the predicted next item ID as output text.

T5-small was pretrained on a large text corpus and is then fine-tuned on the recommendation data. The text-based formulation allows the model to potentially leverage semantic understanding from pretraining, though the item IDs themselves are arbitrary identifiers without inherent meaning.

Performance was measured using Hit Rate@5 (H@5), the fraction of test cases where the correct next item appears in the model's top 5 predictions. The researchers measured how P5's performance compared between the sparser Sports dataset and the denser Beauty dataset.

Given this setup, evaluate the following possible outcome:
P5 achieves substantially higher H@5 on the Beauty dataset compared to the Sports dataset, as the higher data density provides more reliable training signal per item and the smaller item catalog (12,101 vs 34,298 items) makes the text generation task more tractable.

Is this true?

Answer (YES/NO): YES